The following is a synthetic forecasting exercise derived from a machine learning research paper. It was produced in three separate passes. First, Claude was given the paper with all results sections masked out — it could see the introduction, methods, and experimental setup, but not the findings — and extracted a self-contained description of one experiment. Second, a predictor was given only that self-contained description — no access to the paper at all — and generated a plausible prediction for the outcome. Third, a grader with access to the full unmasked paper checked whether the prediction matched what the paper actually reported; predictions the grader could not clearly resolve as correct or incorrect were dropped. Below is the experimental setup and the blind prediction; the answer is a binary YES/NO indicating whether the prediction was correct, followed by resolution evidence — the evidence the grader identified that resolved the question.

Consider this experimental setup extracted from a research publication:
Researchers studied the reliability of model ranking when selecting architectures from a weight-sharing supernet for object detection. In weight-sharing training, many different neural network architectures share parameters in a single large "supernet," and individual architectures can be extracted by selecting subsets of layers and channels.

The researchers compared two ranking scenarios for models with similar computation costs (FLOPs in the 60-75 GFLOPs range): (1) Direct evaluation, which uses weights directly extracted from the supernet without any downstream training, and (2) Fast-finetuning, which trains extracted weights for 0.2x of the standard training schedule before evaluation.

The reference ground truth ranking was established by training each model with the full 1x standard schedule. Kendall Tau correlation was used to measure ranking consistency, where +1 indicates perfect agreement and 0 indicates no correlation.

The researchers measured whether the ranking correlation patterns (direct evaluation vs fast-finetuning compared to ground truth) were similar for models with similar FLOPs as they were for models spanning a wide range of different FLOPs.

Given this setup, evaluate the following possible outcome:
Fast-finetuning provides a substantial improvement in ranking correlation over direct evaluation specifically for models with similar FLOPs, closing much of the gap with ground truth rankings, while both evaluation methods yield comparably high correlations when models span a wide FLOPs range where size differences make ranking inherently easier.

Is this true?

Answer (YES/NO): NO